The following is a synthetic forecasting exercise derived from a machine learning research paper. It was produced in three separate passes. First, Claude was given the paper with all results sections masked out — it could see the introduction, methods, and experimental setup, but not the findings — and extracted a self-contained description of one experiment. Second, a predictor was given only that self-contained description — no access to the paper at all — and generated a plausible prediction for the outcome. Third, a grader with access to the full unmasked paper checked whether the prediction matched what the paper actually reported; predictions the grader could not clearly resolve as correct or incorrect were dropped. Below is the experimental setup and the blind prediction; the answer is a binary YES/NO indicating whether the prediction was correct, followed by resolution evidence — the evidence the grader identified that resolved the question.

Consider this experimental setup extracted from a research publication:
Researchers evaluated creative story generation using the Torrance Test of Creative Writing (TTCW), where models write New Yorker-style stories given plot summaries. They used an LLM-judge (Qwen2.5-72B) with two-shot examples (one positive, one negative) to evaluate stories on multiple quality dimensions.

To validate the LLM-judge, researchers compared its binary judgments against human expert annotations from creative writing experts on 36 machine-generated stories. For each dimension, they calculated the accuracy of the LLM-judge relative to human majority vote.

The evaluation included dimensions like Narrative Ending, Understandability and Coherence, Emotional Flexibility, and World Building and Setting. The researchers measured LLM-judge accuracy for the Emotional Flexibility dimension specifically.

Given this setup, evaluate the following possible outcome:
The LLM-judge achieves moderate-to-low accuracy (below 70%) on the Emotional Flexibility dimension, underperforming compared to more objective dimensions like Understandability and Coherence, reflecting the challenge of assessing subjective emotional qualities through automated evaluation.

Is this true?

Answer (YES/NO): NO